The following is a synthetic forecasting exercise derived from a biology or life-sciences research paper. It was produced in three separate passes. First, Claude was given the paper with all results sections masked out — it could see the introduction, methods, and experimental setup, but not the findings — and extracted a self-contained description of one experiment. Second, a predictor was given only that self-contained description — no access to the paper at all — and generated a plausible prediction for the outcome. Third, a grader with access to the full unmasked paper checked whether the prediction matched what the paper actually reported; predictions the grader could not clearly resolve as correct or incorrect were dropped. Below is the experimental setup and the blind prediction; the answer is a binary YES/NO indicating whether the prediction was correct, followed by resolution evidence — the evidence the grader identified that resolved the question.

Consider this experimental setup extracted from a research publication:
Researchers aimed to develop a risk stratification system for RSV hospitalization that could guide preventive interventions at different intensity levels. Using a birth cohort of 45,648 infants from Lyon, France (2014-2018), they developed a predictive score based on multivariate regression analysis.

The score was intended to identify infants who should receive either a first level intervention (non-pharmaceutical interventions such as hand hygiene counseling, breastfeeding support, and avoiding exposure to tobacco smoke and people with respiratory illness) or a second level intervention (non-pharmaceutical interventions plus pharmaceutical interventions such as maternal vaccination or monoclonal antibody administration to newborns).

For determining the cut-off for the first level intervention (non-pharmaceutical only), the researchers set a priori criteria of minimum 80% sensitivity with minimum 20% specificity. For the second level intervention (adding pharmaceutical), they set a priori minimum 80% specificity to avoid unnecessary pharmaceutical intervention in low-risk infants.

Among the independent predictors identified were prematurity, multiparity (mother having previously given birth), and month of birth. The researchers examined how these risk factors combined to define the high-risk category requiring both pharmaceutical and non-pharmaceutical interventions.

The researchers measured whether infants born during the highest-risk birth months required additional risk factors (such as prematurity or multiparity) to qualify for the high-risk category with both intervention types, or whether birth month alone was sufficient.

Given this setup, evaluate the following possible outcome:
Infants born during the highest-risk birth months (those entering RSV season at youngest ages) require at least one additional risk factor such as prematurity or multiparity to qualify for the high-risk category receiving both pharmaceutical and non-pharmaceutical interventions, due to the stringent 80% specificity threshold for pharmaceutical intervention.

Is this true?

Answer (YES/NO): NO